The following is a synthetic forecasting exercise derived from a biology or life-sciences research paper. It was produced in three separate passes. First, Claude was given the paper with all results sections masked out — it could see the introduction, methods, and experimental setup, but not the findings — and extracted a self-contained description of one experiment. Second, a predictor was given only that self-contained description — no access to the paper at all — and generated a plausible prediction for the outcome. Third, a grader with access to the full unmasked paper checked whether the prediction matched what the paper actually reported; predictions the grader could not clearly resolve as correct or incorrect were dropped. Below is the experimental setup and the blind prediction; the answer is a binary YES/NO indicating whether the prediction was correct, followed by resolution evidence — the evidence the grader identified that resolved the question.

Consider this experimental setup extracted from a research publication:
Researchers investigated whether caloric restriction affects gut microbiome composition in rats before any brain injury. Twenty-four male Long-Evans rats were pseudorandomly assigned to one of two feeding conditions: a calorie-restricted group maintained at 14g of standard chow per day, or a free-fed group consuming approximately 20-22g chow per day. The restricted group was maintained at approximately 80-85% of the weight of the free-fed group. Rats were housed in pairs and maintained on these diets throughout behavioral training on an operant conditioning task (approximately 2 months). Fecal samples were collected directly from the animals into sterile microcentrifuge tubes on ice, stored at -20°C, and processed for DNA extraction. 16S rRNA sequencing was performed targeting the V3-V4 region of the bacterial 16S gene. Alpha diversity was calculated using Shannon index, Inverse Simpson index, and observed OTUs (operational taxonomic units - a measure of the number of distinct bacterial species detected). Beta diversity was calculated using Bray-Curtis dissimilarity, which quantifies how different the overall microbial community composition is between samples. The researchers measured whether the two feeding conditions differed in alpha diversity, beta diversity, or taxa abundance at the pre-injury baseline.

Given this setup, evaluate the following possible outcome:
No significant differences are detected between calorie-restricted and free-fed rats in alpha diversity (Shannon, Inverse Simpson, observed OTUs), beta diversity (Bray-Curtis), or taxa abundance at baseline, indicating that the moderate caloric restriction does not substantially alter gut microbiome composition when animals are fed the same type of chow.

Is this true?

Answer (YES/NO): NO